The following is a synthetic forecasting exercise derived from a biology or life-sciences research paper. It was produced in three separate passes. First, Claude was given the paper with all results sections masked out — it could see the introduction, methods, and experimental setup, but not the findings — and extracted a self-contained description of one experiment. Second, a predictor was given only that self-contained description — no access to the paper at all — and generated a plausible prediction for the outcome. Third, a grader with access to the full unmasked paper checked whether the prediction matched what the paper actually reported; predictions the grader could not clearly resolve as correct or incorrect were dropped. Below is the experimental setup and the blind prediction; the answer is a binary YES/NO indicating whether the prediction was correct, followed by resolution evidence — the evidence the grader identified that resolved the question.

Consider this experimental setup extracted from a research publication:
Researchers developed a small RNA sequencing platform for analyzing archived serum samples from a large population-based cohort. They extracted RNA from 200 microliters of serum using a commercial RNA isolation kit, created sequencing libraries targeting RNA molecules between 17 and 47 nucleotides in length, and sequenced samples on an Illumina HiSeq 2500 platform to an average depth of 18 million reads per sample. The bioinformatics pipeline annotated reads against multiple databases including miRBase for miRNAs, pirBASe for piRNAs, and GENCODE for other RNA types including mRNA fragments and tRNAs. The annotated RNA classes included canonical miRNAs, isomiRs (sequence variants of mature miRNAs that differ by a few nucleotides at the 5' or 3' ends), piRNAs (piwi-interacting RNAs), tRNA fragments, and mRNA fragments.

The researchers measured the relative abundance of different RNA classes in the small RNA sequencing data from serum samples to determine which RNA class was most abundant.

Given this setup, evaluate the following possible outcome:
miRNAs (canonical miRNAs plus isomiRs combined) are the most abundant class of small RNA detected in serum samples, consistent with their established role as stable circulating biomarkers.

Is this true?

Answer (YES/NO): NO